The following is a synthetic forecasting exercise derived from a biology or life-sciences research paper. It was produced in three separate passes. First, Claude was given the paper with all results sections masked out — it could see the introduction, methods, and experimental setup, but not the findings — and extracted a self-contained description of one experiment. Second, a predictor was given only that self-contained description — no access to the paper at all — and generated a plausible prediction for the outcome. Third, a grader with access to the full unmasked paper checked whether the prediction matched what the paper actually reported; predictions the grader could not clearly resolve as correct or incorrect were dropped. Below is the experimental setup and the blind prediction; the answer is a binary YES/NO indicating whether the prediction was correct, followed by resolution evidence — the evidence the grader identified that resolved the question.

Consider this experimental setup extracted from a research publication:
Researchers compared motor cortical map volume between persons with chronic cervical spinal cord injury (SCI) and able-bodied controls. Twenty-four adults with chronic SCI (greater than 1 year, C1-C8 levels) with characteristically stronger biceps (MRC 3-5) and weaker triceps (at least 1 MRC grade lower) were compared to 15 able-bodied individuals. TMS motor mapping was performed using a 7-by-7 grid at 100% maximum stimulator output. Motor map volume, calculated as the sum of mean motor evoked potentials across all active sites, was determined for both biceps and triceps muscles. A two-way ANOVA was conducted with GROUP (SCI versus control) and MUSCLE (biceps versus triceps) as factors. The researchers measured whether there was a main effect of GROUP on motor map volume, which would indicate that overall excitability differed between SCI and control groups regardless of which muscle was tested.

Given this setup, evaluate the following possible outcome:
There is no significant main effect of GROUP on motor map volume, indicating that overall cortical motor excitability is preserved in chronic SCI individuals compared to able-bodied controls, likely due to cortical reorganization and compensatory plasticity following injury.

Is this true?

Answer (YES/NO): NO